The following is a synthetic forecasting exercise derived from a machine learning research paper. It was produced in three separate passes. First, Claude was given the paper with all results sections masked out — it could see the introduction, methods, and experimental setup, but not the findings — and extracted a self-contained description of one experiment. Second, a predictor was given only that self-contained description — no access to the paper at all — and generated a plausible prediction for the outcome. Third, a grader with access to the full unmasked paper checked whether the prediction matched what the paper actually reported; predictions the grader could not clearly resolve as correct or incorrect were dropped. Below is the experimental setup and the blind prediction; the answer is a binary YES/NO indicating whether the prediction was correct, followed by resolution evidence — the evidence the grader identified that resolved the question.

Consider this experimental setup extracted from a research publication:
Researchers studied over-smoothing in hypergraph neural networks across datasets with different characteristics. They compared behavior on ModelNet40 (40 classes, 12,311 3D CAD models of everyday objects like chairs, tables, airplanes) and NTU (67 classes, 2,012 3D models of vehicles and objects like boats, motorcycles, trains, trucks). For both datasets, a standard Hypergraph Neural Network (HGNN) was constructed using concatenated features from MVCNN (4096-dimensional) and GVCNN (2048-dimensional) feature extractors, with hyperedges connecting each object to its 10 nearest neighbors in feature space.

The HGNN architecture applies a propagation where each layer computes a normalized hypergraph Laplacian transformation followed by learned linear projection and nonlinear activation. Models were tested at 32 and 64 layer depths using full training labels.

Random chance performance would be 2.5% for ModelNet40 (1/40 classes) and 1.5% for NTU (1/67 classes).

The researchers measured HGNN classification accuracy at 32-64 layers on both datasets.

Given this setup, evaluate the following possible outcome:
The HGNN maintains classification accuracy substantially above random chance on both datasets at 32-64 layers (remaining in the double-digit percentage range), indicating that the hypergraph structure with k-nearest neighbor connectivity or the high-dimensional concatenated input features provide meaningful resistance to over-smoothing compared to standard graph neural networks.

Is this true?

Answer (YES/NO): NO